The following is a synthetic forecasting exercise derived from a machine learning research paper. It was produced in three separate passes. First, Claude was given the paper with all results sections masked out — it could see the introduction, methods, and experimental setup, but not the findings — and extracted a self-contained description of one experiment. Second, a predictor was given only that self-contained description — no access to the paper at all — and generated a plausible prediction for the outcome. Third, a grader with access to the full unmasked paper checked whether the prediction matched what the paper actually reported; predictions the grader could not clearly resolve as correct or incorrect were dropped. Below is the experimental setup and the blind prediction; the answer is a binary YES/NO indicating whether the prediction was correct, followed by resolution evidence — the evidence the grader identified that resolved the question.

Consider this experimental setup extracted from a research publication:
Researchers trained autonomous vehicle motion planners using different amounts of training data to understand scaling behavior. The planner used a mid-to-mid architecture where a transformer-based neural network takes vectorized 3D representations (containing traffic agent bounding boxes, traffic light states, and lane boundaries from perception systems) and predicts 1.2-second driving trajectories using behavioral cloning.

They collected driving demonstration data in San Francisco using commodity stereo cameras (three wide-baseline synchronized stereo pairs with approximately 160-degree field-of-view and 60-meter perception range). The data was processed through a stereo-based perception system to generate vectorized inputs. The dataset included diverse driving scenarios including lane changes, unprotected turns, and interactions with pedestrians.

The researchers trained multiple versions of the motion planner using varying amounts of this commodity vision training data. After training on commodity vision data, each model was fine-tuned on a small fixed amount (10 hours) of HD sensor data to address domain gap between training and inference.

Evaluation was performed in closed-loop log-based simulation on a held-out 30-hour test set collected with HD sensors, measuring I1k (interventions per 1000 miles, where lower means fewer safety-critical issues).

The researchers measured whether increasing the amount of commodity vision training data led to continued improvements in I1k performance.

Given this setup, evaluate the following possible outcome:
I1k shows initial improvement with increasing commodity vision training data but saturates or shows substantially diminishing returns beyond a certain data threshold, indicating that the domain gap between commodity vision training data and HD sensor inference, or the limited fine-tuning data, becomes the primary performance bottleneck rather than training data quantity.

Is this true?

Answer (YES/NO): NO